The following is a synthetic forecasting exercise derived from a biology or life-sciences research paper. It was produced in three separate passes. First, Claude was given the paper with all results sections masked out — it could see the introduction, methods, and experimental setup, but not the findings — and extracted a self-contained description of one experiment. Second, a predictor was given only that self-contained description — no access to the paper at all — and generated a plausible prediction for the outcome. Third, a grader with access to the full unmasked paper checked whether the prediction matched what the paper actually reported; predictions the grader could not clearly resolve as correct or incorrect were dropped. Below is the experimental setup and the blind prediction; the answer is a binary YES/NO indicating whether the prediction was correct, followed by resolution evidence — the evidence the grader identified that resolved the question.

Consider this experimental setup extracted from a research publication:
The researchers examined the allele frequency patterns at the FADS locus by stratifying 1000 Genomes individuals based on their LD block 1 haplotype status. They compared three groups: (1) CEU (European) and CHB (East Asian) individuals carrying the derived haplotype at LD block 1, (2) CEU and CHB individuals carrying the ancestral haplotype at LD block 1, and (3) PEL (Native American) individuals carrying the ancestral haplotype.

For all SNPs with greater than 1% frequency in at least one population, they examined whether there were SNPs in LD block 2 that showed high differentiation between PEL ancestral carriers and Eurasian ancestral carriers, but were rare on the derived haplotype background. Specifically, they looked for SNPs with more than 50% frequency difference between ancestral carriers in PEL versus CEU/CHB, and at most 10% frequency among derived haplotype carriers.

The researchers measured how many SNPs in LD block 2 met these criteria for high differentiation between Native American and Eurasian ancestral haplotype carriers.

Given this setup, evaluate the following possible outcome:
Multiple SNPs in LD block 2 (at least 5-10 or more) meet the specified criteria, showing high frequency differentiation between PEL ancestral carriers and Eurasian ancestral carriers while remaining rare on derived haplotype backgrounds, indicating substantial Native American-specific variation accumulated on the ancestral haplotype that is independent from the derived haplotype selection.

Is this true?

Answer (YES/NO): YES